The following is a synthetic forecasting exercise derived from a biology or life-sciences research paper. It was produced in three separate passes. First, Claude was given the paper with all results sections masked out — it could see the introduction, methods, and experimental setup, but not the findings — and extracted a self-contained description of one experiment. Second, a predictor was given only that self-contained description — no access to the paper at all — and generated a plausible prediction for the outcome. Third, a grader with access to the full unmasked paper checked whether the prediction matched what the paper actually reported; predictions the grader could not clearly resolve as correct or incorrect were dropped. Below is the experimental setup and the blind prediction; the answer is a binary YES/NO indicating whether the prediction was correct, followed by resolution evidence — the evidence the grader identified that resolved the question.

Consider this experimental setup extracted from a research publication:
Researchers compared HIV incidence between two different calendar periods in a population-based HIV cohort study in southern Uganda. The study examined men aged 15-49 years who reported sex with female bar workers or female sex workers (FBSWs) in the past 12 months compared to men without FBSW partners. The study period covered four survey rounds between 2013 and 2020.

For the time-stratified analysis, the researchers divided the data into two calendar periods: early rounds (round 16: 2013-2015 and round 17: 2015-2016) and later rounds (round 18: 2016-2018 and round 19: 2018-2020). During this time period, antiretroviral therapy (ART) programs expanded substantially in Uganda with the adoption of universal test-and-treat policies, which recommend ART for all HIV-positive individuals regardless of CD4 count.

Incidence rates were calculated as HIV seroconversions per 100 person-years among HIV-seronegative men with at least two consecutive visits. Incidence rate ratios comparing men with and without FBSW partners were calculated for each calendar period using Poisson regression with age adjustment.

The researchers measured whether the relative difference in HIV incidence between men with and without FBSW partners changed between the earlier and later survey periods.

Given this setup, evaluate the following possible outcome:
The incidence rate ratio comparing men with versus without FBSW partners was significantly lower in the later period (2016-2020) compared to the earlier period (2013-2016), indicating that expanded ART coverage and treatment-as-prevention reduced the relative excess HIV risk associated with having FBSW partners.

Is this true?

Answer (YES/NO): NO